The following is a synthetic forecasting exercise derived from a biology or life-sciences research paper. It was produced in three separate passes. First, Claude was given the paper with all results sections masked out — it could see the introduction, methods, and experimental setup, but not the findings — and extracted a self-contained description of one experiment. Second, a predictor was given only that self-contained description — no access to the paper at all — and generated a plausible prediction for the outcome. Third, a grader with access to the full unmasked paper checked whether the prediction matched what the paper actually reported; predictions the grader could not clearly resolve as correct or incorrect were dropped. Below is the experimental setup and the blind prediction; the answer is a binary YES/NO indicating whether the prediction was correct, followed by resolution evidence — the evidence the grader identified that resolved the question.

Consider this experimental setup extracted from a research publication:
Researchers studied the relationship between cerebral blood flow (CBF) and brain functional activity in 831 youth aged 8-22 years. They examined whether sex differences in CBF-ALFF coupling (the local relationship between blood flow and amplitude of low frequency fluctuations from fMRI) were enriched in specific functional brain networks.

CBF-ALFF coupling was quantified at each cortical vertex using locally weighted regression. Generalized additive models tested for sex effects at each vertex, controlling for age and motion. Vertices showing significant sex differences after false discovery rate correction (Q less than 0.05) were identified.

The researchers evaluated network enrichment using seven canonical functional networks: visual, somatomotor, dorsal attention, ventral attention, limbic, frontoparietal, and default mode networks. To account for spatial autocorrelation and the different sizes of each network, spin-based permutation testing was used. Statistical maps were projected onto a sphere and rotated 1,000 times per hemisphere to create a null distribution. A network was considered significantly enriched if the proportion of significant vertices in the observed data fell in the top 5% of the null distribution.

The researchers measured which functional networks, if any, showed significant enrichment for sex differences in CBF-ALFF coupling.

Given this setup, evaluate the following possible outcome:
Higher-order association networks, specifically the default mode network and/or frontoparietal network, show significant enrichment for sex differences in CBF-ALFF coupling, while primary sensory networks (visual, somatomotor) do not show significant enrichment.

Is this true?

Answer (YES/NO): YES